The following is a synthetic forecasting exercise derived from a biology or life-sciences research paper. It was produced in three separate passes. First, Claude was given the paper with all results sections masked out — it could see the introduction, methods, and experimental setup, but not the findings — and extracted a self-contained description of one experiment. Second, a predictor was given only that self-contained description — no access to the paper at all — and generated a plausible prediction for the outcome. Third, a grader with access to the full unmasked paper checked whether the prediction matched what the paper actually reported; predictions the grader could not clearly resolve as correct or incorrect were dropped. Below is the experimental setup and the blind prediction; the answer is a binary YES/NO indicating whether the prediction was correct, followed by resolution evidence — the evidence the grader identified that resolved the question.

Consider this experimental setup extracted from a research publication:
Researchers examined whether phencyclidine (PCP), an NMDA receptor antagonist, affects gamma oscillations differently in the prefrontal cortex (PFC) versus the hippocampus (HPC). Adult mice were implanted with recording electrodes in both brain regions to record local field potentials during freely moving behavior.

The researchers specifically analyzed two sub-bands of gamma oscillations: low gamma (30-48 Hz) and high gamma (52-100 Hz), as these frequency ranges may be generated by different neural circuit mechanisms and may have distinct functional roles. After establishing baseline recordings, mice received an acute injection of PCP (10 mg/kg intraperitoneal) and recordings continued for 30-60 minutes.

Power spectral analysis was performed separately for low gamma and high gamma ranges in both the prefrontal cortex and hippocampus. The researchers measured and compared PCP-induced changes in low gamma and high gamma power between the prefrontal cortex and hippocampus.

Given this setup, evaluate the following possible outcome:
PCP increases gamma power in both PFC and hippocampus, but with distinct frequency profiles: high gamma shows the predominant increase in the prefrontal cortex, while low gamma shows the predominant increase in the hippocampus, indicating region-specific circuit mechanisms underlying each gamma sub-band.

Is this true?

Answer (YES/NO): NO